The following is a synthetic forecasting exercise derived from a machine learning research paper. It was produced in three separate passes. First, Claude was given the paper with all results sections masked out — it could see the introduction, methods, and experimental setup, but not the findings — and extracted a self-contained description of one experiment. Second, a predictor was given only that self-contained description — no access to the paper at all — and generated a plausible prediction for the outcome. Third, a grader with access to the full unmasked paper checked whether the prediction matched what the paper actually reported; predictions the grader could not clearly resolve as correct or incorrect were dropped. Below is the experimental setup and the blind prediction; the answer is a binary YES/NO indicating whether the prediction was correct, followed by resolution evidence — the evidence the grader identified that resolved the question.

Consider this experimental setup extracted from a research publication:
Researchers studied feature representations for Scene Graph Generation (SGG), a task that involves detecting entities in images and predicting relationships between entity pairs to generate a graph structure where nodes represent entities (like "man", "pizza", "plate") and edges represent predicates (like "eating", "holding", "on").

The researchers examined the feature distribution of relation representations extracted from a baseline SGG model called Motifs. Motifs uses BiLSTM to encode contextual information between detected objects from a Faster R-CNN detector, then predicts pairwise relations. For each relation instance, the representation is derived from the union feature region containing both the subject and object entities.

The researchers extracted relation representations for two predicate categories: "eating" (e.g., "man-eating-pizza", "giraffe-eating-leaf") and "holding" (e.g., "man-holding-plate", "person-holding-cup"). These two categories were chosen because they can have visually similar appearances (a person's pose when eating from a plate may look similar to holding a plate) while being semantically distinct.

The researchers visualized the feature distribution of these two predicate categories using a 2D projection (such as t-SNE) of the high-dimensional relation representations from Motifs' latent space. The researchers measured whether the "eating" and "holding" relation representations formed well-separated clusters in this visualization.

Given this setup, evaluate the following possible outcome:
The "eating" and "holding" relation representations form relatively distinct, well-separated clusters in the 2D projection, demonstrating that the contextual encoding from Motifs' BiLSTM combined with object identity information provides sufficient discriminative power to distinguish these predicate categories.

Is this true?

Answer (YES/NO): NO